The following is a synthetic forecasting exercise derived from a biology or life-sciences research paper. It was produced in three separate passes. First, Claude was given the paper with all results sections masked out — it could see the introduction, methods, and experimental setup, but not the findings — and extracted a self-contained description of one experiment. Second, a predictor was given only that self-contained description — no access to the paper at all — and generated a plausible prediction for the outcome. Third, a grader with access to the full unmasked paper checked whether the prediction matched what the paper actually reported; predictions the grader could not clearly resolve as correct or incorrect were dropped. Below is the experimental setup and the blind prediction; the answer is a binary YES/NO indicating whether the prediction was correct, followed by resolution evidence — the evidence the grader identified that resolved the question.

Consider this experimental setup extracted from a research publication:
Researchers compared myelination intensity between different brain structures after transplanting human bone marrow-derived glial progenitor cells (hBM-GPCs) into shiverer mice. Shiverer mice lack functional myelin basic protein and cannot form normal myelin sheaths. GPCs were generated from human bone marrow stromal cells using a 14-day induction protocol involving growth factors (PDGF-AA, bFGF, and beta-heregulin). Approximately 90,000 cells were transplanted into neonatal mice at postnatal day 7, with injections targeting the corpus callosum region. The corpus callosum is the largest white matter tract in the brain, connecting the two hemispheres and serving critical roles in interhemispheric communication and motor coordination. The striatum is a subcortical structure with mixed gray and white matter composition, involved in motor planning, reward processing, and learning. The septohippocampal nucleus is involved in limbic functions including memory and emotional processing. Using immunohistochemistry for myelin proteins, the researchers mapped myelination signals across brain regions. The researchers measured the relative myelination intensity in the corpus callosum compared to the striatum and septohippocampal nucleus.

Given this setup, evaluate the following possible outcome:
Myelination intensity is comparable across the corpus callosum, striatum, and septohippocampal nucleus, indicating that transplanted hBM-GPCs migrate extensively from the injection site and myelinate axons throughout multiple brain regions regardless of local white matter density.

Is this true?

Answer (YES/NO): NO